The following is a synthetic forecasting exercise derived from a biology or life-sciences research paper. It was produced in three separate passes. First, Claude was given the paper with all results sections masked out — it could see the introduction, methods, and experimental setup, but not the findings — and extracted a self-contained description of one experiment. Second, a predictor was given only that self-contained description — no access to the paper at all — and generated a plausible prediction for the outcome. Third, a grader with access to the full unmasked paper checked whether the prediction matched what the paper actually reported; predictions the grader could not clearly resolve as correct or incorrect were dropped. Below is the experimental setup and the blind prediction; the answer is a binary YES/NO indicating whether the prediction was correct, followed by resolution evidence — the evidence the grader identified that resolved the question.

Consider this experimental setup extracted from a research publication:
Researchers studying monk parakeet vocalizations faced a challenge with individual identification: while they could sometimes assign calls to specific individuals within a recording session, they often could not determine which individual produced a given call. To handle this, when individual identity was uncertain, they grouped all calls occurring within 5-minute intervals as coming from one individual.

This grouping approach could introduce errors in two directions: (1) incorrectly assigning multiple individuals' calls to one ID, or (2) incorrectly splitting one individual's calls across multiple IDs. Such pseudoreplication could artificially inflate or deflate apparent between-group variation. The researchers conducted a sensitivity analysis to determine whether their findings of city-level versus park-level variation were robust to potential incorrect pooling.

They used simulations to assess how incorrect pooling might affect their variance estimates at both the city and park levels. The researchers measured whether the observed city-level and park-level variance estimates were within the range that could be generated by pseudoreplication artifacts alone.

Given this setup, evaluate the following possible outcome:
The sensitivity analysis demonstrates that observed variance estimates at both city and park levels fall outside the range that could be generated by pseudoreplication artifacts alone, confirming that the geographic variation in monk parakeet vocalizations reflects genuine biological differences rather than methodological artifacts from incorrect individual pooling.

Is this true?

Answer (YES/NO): NO